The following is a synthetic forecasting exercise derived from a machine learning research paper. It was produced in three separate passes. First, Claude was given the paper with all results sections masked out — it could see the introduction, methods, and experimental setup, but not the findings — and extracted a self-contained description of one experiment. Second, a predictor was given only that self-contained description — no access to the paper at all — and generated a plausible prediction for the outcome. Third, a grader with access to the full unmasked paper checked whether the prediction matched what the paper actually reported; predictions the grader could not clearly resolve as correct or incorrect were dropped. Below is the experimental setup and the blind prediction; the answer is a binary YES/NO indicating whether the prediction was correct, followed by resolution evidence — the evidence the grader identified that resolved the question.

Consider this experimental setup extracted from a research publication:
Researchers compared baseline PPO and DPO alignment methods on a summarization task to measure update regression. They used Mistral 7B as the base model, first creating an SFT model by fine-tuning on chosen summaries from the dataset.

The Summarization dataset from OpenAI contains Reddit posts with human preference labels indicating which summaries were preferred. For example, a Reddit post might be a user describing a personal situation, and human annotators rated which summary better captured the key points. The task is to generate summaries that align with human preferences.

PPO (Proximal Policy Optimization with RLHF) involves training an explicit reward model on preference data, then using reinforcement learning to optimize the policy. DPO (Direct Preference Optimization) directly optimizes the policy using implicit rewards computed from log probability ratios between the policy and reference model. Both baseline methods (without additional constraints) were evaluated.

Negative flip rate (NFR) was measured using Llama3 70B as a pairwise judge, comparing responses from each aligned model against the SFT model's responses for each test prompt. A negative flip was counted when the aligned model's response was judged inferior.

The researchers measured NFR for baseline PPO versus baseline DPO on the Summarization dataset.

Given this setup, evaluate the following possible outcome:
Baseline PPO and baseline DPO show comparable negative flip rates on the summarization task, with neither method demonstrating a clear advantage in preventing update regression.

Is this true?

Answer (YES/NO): NO